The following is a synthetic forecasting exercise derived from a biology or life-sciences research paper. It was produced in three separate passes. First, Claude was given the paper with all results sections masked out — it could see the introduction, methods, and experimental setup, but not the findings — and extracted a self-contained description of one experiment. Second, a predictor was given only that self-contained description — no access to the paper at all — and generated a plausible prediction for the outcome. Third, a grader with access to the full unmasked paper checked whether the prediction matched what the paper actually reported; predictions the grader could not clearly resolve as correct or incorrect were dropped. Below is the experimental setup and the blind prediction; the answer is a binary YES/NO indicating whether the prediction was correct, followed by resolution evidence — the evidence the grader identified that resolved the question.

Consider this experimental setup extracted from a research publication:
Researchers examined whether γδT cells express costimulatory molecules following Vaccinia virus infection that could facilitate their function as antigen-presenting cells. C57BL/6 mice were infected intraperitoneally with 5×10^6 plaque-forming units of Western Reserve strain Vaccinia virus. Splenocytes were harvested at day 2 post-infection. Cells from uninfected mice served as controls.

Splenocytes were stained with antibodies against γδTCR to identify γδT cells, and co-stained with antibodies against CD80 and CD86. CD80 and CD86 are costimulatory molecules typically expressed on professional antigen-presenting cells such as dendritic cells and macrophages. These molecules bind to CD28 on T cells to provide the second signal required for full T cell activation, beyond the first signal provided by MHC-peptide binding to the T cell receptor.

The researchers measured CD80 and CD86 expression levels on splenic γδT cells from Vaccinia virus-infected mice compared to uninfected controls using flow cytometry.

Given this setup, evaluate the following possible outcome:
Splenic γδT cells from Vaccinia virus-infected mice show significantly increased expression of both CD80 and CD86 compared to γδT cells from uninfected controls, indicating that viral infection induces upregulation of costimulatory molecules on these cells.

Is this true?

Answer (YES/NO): YES